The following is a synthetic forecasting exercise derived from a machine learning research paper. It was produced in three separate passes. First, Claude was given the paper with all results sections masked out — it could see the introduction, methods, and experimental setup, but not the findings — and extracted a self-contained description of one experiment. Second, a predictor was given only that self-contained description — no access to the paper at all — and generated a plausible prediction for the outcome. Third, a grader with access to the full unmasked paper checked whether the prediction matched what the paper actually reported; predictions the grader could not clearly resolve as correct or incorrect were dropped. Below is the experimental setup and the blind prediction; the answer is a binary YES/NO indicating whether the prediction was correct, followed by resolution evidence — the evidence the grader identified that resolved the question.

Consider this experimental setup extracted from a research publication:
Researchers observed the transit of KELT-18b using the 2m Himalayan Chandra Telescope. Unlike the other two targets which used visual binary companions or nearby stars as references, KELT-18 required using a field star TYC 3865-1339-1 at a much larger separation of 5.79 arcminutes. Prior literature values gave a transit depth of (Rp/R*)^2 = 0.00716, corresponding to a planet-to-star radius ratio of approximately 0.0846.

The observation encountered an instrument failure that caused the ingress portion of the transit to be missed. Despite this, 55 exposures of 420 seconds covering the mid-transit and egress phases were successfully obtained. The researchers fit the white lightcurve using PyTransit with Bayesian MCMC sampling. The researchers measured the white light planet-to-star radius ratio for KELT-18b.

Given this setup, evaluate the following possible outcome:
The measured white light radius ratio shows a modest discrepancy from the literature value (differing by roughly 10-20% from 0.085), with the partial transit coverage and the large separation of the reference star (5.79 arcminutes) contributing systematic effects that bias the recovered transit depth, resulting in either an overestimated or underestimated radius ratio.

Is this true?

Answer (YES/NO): NO